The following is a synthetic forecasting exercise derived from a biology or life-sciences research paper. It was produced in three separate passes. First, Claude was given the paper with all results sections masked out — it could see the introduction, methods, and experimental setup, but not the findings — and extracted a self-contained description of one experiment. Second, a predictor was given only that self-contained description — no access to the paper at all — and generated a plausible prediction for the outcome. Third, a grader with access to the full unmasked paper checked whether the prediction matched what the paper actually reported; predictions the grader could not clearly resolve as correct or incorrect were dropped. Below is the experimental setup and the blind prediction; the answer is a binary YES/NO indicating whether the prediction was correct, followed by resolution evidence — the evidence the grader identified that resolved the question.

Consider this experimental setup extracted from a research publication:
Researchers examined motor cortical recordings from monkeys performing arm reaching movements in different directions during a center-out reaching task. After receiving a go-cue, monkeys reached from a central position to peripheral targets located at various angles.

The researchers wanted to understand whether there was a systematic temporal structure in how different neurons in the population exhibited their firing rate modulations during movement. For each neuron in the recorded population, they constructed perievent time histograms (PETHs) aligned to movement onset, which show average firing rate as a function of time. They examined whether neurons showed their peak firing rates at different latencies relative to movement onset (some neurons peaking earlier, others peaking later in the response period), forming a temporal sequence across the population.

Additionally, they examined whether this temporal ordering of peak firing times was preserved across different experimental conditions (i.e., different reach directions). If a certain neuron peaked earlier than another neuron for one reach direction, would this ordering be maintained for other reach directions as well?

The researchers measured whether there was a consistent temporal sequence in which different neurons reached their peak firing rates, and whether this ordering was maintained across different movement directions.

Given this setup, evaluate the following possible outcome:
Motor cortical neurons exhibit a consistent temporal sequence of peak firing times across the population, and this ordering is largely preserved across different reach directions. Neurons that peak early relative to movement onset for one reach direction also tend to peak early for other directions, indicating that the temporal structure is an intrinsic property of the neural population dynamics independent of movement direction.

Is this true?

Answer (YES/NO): YES